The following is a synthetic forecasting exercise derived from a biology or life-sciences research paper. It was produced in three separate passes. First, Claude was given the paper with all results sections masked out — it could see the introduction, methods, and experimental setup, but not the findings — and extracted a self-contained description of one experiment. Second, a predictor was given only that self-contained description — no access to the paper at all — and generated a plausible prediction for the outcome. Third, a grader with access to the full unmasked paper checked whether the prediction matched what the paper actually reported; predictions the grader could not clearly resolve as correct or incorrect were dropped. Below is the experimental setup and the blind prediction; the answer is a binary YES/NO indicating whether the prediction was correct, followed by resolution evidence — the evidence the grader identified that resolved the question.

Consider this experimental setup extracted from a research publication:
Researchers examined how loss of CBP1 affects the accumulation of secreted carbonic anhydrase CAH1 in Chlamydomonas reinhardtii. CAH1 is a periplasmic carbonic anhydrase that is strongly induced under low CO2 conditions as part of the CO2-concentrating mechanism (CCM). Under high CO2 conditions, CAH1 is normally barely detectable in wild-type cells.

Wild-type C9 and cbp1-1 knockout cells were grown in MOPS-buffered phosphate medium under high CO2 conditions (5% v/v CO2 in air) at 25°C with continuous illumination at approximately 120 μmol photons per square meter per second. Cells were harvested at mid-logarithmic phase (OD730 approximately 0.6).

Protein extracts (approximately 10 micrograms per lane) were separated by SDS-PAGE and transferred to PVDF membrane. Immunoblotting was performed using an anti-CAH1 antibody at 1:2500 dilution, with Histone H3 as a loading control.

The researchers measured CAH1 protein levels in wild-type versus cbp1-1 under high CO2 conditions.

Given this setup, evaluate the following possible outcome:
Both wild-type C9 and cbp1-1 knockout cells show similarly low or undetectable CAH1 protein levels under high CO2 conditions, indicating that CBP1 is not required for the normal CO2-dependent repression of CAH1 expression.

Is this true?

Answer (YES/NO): NO